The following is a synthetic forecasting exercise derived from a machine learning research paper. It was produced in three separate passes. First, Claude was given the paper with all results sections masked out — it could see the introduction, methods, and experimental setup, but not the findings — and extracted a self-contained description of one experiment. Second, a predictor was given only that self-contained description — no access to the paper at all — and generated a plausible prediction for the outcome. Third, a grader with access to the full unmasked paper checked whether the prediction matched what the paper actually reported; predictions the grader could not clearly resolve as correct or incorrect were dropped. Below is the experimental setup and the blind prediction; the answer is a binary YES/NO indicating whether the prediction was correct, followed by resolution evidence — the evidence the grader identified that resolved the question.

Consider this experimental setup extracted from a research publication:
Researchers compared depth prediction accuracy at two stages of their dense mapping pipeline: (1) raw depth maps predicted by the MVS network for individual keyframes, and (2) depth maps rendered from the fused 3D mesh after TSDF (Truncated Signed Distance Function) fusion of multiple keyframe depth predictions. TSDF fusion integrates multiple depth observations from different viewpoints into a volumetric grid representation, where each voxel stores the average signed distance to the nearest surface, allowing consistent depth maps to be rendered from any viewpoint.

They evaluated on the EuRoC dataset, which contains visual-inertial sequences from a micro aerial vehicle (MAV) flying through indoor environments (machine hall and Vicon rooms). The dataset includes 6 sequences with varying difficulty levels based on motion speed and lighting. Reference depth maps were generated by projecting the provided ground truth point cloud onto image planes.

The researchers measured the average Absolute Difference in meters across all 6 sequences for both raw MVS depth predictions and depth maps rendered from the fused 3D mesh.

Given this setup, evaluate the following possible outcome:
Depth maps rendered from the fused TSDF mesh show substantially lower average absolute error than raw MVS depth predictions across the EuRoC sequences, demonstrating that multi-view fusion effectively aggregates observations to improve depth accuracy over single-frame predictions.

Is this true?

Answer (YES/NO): YES